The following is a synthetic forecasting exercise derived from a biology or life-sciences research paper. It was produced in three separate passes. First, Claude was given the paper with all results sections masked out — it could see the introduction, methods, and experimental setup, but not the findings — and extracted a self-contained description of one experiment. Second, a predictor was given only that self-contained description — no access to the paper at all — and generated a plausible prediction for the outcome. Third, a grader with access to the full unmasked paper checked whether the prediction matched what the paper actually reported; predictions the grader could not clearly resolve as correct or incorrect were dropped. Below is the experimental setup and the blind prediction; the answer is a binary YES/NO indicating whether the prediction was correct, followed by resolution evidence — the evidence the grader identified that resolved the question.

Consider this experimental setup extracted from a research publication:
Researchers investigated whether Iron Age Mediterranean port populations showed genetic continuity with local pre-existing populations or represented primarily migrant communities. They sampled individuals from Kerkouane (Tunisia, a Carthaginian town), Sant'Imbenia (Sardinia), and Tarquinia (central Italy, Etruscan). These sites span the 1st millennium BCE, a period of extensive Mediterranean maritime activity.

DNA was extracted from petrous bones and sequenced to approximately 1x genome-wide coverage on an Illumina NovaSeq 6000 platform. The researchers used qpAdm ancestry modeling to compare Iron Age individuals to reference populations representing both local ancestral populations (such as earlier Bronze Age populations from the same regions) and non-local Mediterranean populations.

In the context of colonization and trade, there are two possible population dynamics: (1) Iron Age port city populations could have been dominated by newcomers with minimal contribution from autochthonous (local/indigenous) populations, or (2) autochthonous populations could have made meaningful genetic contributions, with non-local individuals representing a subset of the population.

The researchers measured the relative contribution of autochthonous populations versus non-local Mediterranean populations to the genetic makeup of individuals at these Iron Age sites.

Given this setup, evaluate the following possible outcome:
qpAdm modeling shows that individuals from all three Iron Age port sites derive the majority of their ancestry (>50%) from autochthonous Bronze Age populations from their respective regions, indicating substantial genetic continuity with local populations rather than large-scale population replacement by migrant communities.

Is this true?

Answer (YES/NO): NO